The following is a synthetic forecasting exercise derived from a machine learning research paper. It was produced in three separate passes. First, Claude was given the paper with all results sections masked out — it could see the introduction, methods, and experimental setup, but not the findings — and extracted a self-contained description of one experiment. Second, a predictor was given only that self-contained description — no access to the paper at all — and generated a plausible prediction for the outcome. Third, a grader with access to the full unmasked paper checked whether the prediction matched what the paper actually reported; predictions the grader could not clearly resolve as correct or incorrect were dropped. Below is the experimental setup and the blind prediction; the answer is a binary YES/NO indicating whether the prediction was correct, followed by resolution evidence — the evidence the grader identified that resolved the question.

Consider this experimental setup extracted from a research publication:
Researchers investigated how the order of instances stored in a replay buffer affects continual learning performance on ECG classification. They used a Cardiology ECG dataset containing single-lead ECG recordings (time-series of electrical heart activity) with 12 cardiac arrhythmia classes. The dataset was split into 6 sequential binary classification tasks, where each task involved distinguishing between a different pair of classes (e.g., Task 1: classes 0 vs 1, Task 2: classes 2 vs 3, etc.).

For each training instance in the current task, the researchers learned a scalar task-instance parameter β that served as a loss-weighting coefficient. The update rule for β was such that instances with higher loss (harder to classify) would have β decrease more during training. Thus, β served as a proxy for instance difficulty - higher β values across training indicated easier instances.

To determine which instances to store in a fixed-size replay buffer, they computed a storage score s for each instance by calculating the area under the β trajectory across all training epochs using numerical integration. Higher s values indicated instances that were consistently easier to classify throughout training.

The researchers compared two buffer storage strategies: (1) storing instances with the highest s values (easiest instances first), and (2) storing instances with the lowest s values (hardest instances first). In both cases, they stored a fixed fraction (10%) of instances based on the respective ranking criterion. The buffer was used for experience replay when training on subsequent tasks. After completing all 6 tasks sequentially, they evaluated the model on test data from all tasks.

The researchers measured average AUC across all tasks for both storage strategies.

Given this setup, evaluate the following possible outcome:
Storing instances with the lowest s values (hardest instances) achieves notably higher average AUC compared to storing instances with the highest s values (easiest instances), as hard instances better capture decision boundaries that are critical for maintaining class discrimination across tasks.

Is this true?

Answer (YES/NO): NO